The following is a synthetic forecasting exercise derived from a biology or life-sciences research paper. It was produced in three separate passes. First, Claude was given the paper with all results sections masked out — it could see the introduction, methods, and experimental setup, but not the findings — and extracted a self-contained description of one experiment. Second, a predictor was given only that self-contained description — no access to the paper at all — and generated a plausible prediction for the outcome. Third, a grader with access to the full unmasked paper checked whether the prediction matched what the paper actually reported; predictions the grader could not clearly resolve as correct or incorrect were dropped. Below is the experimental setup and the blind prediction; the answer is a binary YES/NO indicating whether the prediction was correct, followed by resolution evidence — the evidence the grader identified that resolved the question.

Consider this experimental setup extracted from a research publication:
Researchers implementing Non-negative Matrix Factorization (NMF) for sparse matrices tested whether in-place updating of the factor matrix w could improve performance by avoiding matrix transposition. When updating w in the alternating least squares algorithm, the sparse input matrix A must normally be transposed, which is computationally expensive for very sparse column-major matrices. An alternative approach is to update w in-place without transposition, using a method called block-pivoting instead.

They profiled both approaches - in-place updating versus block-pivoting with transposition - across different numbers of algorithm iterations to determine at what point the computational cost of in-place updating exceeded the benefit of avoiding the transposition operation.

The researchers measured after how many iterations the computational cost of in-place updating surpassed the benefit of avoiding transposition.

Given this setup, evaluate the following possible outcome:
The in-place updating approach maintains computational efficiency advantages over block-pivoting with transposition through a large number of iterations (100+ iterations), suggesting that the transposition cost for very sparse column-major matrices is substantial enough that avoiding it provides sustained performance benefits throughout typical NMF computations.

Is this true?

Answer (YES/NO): NO